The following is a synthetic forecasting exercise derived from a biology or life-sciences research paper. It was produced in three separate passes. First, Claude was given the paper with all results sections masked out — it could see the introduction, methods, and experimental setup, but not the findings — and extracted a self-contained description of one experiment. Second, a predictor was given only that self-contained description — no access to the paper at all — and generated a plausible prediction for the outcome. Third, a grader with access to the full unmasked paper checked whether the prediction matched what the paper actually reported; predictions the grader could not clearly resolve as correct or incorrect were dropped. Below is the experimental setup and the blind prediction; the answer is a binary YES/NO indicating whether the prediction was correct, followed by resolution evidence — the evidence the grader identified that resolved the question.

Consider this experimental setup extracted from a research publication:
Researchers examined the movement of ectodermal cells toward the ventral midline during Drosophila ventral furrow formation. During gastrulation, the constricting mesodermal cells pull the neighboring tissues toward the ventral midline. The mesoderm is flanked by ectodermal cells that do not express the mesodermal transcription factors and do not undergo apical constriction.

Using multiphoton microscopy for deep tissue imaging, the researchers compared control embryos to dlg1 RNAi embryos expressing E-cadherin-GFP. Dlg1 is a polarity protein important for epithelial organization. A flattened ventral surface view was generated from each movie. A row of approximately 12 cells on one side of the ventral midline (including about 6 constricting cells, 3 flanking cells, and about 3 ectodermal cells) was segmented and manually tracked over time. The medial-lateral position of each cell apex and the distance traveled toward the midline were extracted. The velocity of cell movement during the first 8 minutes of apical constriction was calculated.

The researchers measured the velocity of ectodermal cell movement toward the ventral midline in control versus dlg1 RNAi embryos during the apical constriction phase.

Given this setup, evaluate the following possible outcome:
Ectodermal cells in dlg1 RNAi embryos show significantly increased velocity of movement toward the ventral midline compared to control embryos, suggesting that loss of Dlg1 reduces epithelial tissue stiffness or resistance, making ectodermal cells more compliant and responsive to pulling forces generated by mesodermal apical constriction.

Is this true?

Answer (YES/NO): NO